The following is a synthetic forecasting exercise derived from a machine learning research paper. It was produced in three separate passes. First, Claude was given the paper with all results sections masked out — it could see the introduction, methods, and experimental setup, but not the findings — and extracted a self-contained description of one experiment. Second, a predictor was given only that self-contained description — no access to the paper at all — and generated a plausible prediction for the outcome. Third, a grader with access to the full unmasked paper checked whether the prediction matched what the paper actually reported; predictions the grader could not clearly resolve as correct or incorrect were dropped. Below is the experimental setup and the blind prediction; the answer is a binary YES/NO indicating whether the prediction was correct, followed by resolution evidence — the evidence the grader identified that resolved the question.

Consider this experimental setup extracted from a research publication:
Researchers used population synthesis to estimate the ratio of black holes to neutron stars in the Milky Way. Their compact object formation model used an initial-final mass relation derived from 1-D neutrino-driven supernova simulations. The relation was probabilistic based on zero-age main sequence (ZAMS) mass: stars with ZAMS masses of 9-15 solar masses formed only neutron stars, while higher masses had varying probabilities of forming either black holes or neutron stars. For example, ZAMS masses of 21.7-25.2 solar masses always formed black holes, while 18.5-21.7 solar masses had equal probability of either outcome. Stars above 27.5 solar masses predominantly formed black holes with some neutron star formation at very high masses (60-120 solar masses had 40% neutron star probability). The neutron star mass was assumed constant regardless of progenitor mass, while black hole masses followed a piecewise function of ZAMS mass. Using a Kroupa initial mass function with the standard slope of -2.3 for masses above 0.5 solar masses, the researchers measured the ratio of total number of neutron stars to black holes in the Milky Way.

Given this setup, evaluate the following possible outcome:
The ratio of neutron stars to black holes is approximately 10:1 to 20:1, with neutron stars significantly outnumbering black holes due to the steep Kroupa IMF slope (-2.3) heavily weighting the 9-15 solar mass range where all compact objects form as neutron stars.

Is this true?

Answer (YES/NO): NO